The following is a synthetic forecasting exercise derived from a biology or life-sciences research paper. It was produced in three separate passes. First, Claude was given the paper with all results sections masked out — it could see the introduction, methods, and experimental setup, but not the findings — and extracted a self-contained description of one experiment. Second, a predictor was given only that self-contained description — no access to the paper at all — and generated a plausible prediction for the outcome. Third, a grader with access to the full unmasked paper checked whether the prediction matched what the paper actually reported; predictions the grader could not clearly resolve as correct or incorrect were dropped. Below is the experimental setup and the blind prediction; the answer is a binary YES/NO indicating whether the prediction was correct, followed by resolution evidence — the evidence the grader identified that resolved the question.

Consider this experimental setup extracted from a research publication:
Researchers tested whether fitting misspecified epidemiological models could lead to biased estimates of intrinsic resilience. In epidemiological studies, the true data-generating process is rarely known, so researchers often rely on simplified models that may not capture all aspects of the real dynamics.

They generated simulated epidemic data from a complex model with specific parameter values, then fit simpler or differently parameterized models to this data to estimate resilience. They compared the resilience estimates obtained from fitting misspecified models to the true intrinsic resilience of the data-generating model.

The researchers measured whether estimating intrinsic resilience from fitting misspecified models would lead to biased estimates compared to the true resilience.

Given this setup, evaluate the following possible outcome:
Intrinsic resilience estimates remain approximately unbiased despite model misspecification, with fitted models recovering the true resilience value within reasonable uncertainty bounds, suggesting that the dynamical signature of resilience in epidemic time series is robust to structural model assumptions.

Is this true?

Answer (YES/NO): NO